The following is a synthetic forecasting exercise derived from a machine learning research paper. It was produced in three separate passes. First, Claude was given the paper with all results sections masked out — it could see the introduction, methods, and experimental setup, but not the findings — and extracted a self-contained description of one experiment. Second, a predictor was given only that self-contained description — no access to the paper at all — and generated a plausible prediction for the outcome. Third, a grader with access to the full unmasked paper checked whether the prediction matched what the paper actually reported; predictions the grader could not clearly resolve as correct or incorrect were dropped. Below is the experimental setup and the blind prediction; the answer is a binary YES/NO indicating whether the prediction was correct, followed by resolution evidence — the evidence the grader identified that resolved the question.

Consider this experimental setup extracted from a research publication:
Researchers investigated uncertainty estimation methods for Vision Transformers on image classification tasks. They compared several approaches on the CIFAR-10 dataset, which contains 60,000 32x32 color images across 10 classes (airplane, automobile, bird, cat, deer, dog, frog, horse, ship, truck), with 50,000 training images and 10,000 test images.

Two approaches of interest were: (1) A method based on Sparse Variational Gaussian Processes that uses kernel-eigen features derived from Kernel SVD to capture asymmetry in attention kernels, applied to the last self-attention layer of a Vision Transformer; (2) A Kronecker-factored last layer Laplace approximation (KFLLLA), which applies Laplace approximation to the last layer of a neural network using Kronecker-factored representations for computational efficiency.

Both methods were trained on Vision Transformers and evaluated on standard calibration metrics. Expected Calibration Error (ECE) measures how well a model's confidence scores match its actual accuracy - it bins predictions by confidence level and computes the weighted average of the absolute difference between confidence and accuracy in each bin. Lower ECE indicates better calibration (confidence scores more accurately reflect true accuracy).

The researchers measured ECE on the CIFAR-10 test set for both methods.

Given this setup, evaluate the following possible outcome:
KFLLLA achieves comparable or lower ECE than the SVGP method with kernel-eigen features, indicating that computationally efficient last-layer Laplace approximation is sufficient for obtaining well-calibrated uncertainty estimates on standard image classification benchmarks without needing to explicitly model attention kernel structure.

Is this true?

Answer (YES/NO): YES